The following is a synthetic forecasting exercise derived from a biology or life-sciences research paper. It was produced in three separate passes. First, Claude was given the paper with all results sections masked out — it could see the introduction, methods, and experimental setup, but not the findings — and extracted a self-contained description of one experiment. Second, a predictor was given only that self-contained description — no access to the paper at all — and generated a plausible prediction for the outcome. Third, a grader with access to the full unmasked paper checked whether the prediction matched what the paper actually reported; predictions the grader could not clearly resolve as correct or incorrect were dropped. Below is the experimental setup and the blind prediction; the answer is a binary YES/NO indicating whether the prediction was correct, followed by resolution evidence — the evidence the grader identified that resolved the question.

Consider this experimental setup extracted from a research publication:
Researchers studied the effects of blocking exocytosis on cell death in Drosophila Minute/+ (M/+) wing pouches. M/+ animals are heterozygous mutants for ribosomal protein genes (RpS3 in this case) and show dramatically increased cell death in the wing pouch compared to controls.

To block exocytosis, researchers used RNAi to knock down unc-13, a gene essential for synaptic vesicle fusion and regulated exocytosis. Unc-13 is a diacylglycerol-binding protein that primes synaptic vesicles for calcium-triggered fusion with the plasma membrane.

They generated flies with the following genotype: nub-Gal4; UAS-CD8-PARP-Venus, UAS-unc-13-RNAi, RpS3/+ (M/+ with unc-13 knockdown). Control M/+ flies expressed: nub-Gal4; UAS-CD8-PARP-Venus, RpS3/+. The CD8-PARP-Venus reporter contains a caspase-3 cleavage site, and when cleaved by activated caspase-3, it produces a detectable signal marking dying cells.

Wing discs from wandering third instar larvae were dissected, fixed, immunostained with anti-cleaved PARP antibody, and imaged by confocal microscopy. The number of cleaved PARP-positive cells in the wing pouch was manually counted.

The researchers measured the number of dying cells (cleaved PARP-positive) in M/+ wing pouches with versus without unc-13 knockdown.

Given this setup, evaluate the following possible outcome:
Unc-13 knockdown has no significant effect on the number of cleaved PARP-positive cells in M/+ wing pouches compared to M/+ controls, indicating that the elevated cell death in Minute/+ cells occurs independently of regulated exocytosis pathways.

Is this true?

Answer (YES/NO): NO